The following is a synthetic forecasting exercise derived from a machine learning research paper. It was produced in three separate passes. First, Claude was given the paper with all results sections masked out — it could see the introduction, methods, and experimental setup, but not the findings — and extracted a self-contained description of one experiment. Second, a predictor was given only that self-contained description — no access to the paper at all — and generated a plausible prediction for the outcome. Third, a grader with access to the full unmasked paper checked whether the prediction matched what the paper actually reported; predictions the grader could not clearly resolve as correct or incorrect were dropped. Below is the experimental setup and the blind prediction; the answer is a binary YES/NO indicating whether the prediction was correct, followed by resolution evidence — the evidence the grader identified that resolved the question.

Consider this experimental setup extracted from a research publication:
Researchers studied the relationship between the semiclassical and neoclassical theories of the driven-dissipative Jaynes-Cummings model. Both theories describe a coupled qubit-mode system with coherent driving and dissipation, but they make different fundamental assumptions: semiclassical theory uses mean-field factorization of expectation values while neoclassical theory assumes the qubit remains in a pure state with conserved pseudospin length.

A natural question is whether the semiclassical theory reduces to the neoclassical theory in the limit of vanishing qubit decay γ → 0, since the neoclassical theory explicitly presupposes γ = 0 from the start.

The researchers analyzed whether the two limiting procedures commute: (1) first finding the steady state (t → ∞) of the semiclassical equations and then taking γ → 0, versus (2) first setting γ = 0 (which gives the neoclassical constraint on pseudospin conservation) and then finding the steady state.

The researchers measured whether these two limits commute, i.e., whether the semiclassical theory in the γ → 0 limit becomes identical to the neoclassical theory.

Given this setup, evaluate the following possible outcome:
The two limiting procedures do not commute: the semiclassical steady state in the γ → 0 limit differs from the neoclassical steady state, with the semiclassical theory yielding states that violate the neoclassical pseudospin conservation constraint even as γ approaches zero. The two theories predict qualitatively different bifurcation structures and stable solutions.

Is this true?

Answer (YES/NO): YES